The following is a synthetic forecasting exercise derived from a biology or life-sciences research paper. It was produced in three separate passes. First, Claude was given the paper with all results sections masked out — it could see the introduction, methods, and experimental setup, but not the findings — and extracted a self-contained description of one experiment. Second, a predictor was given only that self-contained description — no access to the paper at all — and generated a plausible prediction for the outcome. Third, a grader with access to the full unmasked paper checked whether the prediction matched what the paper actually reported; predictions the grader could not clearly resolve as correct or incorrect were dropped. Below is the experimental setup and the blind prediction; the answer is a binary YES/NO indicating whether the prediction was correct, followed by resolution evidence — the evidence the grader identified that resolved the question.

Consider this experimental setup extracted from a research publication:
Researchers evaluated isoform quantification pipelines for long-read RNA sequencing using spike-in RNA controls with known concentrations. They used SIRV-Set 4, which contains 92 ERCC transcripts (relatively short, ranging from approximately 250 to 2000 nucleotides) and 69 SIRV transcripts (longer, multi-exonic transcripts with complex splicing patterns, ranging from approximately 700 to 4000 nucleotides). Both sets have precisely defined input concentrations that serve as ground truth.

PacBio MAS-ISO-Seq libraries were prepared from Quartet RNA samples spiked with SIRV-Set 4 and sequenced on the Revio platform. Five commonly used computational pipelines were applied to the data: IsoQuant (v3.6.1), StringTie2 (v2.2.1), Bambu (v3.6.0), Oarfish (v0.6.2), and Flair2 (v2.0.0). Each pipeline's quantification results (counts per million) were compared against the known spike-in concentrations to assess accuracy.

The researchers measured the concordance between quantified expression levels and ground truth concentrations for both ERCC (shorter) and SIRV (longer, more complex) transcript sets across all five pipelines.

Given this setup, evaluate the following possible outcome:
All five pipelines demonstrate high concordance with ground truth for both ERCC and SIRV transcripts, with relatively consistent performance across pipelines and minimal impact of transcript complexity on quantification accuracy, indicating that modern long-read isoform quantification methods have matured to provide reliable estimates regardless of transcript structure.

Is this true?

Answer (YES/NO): NO